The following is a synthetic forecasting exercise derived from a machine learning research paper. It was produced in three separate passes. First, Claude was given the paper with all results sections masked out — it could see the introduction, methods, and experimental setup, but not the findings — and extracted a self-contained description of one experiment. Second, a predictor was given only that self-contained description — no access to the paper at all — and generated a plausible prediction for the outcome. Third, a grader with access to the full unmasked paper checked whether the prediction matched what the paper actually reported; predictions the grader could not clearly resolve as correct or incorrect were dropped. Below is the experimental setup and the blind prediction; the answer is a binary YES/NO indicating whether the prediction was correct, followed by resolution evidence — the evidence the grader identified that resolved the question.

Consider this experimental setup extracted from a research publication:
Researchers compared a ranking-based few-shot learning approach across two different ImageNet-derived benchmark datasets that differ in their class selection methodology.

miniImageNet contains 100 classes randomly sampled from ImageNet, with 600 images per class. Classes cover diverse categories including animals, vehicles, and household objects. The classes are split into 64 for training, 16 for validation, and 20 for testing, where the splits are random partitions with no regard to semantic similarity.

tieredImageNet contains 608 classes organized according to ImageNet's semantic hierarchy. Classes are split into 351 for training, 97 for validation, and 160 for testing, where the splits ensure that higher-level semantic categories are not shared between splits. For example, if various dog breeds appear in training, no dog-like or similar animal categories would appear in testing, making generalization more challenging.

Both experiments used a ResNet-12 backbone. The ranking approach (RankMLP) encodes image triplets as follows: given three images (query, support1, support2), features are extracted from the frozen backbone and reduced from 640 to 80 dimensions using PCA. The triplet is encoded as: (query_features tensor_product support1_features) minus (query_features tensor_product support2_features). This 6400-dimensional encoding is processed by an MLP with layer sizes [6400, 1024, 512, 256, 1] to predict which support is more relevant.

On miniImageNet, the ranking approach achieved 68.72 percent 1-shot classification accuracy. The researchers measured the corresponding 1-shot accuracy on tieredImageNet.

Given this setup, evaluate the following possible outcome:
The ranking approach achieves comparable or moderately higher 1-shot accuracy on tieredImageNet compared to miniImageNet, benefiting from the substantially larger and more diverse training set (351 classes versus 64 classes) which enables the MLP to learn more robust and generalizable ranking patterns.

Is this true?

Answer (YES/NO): YES